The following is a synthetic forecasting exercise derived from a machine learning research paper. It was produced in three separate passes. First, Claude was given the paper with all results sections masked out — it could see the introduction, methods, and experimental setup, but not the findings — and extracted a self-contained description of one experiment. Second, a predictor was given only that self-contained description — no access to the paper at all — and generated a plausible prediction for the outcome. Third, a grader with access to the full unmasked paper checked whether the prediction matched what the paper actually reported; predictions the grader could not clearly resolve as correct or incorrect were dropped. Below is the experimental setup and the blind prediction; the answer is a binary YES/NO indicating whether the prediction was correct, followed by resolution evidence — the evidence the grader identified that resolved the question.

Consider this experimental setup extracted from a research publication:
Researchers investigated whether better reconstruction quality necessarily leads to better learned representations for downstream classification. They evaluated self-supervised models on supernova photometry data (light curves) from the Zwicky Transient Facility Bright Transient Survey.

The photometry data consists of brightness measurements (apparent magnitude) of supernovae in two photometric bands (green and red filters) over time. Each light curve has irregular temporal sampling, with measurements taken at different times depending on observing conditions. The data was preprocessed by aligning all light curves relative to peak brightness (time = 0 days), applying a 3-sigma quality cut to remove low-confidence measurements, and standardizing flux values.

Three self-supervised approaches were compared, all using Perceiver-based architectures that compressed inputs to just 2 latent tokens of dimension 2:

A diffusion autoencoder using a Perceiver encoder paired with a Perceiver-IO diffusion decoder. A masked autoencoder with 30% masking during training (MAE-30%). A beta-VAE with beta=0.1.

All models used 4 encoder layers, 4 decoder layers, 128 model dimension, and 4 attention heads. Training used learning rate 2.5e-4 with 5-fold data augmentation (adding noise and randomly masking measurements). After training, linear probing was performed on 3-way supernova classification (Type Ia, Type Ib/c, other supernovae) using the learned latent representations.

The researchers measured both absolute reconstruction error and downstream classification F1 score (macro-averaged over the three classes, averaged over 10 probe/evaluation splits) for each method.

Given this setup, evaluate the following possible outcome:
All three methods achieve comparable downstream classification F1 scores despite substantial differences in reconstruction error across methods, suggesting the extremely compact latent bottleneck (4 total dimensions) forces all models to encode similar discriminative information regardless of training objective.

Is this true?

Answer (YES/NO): NO